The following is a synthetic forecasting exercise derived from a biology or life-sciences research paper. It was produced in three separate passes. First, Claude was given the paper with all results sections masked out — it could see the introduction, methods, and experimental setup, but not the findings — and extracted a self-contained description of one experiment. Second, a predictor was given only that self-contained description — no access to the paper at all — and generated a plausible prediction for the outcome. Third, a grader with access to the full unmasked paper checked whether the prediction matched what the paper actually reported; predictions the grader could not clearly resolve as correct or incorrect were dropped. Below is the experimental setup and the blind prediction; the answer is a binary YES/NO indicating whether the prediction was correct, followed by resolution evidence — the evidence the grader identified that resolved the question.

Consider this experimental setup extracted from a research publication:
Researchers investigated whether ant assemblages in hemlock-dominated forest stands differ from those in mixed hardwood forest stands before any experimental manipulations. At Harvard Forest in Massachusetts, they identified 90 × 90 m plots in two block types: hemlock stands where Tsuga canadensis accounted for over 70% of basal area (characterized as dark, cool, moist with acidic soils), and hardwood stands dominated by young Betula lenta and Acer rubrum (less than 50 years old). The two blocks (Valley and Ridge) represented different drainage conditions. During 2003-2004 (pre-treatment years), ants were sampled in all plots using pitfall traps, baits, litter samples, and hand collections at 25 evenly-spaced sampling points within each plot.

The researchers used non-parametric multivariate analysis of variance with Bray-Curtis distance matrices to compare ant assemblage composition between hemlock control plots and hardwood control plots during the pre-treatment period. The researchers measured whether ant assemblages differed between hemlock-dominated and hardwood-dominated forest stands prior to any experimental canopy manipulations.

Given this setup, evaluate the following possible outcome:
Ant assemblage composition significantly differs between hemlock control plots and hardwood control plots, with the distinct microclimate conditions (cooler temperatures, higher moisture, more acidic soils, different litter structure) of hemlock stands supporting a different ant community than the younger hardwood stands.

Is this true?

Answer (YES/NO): NO